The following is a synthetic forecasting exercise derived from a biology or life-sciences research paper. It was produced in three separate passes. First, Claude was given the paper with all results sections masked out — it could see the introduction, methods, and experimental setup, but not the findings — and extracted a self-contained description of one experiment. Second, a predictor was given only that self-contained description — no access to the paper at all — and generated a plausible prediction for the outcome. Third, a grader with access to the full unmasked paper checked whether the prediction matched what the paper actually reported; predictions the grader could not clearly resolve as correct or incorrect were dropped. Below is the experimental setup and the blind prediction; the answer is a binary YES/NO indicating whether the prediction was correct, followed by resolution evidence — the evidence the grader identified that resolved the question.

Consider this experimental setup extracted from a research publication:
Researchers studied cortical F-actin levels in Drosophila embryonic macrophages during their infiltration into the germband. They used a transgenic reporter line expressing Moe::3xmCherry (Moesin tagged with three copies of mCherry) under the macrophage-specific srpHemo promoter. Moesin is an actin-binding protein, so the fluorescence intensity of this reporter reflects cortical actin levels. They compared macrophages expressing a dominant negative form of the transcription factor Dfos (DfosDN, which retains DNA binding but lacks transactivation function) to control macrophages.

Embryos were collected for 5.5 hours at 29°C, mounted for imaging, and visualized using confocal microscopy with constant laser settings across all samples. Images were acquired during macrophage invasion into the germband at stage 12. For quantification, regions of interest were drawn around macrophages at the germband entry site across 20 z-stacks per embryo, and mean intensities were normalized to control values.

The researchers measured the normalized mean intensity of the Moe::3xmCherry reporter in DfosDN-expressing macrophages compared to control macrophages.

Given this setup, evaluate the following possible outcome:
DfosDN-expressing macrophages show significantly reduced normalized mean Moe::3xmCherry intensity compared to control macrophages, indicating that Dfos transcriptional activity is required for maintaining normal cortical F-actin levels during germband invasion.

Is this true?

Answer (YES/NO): YES